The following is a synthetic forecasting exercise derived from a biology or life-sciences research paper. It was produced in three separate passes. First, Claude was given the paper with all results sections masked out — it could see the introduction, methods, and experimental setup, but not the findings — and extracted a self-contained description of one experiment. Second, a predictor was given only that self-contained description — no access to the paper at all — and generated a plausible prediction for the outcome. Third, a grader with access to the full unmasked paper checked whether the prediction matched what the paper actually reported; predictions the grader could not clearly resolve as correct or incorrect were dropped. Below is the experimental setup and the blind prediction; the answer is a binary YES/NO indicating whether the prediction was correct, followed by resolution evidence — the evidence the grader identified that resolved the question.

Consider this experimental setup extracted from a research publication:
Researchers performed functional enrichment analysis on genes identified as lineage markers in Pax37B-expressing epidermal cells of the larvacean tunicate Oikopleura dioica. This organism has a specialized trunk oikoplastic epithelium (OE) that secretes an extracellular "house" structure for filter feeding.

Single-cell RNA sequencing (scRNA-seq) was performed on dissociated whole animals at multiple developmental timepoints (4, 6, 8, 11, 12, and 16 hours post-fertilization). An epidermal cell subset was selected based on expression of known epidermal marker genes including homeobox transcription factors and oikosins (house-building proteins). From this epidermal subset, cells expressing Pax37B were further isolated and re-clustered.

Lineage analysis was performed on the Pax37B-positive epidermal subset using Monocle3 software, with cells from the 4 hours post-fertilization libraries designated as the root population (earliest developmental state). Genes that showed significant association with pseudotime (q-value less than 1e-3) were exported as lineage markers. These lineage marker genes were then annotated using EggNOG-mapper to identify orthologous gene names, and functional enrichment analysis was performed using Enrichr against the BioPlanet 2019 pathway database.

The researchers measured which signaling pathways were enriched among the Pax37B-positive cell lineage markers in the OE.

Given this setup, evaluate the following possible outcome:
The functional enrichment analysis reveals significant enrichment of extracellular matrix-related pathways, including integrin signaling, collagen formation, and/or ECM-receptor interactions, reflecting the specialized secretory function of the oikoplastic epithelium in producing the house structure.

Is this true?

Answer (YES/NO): NO